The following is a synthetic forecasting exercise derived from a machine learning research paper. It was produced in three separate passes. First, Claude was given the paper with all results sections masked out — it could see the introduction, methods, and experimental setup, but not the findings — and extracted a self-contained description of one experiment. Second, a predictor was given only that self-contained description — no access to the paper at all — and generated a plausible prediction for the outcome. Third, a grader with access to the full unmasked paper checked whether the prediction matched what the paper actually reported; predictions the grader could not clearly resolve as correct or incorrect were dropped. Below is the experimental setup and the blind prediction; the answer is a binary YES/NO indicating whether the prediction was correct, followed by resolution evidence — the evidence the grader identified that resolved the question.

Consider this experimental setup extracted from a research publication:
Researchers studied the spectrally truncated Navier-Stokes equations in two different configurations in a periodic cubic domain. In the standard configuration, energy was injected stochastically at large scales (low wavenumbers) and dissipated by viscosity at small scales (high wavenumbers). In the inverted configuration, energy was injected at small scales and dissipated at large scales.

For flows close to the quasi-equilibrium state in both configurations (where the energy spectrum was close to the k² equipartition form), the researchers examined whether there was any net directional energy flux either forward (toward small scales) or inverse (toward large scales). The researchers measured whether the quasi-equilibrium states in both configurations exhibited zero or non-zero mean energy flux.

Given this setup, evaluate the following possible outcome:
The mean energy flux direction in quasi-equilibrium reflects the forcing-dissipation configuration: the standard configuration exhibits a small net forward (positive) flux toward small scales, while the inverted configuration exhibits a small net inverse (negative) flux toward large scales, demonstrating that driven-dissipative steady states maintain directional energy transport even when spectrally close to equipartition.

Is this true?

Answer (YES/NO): YES